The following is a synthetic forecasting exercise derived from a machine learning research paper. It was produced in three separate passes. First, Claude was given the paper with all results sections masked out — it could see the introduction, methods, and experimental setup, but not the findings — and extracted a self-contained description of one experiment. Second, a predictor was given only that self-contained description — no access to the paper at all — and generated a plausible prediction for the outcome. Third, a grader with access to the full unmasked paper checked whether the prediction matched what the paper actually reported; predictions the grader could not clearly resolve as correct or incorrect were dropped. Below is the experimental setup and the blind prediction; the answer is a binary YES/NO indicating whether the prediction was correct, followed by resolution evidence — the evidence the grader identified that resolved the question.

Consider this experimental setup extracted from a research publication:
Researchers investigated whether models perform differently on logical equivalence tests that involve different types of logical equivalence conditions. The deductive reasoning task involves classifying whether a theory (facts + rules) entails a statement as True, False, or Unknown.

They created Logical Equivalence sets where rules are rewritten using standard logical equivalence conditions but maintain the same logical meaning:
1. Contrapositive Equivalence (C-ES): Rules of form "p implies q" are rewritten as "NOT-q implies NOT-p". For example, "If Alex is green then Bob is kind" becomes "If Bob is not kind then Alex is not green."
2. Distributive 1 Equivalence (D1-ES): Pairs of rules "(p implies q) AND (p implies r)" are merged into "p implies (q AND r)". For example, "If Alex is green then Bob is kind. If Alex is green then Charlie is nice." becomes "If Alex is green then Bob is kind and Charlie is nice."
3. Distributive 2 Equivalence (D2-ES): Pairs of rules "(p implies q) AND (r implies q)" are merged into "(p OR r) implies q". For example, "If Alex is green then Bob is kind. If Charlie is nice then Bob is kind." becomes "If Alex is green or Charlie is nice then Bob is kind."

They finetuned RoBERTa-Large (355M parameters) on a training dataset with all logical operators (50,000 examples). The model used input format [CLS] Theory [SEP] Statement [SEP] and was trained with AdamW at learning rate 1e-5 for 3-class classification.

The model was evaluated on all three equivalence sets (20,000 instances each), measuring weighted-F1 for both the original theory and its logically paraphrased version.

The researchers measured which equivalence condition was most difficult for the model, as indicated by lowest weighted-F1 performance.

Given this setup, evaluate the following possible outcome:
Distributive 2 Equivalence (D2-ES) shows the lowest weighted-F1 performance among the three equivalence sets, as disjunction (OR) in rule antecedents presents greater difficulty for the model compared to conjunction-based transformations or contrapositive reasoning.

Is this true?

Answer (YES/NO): NO